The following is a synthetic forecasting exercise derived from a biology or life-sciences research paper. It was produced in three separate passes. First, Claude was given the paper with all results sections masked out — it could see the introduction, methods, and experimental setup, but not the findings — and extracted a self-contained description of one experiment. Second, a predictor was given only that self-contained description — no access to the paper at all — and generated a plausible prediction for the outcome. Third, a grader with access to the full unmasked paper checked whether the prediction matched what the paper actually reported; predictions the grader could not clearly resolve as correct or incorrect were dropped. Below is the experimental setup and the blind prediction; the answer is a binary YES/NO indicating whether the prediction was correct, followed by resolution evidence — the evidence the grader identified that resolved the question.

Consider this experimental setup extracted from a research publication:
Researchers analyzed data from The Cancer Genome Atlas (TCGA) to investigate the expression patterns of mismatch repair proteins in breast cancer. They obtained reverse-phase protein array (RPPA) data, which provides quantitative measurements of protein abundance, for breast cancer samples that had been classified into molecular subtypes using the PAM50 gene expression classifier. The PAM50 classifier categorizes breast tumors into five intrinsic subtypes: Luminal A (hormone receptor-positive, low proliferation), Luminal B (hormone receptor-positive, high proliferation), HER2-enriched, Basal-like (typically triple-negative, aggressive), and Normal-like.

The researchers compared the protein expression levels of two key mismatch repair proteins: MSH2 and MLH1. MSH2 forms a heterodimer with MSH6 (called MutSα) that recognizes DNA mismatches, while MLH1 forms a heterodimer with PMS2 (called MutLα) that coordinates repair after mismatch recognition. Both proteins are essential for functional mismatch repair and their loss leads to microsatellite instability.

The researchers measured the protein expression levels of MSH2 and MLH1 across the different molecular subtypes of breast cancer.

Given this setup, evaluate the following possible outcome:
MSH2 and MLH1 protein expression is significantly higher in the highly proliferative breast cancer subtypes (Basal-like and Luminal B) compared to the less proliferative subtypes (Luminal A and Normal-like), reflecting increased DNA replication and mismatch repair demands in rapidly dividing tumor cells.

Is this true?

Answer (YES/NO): NO